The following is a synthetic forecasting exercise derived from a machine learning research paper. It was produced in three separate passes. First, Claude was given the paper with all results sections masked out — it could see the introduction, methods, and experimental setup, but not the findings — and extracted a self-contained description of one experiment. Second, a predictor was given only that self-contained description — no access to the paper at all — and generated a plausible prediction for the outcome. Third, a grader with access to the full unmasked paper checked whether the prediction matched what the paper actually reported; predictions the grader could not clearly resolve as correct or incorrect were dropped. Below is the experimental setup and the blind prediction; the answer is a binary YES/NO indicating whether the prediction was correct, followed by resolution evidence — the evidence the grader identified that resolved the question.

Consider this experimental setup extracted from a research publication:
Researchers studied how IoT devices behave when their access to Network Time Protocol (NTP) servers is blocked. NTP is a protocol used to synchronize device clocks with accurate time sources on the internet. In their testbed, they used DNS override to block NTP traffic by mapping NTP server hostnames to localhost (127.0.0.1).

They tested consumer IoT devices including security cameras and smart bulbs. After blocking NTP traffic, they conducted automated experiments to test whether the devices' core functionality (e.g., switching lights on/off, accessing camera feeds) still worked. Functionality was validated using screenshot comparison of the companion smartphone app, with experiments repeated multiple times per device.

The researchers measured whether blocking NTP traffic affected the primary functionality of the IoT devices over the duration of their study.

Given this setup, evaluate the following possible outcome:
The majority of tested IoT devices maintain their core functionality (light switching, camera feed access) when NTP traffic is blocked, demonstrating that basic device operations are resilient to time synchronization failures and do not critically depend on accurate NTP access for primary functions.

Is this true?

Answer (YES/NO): YES